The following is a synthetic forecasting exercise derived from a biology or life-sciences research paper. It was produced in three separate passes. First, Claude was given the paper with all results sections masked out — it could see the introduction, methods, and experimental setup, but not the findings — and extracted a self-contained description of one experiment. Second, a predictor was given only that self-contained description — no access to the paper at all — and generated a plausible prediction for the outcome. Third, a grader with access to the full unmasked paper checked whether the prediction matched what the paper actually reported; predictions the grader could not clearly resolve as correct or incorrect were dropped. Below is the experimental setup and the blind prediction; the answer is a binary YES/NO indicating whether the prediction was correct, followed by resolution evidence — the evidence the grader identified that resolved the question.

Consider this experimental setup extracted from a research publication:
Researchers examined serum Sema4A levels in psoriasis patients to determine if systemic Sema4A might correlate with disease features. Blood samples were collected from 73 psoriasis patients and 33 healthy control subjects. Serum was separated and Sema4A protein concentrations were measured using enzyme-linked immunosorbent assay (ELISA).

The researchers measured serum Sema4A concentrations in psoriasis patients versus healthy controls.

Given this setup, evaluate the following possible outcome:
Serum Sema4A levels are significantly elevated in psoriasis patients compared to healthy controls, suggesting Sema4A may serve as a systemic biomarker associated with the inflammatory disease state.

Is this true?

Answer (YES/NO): NO